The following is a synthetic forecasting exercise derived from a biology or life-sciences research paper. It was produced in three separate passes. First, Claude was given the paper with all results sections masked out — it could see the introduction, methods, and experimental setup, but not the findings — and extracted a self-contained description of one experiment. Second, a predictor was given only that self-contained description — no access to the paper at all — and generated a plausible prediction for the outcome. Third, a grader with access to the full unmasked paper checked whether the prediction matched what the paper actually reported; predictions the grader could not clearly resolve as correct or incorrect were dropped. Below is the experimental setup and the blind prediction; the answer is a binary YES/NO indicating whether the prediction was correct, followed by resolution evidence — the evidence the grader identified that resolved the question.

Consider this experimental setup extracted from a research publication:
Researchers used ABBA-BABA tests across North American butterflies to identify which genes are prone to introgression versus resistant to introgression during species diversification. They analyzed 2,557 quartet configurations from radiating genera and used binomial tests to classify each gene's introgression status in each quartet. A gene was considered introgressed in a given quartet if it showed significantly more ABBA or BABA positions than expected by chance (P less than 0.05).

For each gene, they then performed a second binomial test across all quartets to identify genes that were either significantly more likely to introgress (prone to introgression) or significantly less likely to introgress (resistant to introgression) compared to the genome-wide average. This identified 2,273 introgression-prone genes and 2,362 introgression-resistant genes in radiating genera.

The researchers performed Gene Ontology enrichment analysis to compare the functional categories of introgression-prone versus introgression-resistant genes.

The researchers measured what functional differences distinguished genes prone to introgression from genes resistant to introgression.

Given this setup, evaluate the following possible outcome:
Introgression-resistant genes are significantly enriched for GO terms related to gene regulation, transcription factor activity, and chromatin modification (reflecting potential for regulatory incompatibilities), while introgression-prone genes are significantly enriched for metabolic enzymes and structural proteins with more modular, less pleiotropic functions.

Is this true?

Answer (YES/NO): NO